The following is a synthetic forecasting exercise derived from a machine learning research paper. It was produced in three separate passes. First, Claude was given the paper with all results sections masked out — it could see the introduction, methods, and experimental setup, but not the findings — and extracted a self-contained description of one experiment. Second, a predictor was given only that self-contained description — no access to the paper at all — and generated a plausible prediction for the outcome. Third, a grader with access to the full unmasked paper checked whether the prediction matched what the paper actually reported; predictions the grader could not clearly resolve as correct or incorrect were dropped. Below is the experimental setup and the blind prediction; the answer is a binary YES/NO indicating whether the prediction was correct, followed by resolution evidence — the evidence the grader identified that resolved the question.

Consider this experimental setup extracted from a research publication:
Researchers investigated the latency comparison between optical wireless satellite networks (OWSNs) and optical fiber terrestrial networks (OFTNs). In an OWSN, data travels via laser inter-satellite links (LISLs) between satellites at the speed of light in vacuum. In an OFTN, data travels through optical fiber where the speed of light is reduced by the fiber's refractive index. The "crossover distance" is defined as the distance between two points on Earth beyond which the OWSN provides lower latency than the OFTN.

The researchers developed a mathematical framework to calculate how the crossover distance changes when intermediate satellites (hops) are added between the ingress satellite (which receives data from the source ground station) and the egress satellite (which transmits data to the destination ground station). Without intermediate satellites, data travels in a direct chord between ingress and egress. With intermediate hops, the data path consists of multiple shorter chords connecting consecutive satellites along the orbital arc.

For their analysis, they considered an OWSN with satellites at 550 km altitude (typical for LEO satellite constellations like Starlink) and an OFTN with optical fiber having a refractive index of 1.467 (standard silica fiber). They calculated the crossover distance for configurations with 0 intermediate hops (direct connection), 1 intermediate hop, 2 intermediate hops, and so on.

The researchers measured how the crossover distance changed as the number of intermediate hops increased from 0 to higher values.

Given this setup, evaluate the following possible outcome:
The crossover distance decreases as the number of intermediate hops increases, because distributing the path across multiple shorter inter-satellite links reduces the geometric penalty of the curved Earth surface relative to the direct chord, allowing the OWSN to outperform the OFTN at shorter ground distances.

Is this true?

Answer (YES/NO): NO